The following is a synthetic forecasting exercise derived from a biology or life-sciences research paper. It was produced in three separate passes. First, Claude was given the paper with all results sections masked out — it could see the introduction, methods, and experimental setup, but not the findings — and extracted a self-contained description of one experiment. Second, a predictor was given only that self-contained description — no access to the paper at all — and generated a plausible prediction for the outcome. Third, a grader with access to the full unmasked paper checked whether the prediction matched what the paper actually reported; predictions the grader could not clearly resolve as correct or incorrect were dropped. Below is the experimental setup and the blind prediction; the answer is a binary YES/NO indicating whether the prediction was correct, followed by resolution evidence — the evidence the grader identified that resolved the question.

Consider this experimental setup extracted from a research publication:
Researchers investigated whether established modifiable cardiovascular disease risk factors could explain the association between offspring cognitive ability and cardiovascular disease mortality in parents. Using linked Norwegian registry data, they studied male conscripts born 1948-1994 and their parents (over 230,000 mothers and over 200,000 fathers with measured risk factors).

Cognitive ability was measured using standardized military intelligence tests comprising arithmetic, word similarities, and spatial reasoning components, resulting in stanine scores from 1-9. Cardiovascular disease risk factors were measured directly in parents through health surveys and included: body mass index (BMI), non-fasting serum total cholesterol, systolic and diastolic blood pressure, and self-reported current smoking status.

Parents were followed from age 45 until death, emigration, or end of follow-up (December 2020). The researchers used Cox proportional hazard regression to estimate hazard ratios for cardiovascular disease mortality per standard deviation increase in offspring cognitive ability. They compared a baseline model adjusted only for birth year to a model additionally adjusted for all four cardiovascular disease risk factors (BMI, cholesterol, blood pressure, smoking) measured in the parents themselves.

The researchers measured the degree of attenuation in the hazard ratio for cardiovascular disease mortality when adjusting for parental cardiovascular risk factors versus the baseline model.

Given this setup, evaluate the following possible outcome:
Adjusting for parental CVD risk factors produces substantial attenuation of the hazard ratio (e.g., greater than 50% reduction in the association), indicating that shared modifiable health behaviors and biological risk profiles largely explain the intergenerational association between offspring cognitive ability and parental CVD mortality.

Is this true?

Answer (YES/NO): YES